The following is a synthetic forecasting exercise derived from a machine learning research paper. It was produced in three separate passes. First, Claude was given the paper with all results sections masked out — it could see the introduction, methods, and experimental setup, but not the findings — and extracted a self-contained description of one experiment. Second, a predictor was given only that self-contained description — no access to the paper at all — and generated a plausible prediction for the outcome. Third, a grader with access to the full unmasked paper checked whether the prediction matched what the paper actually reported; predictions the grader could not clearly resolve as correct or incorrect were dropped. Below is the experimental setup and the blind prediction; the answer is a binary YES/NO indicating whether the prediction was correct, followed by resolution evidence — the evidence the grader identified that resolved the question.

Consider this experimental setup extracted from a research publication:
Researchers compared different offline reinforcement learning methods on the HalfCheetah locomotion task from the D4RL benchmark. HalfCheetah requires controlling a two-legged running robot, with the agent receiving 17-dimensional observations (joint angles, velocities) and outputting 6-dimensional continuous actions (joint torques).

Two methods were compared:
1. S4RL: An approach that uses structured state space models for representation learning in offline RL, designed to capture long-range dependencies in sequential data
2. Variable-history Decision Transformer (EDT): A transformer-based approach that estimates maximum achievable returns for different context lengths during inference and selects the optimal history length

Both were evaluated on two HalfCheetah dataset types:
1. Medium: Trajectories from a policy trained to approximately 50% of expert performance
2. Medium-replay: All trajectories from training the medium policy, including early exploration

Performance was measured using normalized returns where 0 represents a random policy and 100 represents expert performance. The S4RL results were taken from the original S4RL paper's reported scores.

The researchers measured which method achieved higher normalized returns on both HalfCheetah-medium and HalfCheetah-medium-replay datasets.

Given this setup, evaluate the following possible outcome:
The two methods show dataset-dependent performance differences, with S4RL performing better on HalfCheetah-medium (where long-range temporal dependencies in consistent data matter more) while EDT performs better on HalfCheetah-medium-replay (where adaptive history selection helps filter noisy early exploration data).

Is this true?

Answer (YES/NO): NO